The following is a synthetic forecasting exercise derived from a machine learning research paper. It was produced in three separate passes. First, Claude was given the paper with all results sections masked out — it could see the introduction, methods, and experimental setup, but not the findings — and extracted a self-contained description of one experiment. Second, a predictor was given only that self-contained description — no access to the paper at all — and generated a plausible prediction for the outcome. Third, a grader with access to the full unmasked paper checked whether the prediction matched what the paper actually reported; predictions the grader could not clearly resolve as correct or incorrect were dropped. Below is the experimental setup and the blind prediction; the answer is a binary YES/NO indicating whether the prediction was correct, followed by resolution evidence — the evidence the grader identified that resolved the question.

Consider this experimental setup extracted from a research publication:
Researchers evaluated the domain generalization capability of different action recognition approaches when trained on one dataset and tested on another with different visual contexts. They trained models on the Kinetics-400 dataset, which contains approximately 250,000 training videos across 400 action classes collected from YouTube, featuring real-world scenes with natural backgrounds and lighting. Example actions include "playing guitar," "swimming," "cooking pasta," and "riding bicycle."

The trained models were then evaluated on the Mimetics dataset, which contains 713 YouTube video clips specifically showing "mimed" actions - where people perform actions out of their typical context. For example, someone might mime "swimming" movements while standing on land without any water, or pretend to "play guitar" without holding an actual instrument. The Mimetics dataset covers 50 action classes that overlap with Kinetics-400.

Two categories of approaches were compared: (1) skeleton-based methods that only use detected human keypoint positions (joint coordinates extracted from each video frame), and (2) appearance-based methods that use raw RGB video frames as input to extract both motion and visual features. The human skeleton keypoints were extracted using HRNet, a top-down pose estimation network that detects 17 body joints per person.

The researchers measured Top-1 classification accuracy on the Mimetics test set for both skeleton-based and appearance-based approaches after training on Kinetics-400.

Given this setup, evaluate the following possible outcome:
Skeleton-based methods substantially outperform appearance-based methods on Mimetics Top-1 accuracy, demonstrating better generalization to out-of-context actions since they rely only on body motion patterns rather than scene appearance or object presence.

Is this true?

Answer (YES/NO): YES